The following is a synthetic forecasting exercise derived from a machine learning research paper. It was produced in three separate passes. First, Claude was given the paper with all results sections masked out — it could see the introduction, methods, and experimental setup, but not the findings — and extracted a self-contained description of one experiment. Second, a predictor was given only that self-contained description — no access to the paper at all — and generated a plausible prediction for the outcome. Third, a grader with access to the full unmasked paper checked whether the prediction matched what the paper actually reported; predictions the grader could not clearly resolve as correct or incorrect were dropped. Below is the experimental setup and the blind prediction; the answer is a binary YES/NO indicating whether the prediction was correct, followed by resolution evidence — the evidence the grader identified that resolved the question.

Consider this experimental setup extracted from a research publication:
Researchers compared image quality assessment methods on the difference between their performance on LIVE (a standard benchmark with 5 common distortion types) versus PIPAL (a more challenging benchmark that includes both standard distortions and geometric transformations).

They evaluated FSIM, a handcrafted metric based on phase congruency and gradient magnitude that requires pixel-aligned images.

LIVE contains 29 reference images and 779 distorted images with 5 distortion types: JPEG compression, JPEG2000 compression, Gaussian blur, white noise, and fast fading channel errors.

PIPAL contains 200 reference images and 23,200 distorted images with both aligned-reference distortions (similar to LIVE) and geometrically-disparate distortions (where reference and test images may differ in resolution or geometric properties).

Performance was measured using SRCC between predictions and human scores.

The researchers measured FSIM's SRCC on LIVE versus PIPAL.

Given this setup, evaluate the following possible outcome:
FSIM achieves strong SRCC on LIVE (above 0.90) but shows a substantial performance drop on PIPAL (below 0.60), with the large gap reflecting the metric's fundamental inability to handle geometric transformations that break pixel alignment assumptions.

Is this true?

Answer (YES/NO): NO